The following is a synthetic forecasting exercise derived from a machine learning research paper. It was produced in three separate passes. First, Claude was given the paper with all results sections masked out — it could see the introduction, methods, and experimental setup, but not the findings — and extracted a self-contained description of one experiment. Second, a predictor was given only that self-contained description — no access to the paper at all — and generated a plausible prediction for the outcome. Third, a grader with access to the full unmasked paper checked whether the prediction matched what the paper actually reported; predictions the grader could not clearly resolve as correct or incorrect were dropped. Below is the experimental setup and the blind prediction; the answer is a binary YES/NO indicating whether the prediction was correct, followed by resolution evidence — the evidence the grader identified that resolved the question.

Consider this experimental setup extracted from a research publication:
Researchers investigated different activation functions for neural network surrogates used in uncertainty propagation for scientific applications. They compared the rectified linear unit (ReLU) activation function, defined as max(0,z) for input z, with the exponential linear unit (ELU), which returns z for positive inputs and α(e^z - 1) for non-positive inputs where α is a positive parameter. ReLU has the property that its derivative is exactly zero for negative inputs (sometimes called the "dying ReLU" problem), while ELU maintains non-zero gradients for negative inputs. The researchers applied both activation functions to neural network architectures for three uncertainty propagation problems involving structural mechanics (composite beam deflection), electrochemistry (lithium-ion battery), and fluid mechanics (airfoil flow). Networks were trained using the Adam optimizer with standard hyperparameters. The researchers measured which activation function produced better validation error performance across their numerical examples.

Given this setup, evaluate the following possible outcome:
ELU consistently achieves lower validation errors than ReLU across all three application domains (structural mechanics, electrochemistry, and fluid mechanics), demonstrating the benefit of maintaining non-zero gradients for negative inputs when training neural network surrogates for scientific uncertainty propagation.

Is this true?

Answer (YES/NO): YES